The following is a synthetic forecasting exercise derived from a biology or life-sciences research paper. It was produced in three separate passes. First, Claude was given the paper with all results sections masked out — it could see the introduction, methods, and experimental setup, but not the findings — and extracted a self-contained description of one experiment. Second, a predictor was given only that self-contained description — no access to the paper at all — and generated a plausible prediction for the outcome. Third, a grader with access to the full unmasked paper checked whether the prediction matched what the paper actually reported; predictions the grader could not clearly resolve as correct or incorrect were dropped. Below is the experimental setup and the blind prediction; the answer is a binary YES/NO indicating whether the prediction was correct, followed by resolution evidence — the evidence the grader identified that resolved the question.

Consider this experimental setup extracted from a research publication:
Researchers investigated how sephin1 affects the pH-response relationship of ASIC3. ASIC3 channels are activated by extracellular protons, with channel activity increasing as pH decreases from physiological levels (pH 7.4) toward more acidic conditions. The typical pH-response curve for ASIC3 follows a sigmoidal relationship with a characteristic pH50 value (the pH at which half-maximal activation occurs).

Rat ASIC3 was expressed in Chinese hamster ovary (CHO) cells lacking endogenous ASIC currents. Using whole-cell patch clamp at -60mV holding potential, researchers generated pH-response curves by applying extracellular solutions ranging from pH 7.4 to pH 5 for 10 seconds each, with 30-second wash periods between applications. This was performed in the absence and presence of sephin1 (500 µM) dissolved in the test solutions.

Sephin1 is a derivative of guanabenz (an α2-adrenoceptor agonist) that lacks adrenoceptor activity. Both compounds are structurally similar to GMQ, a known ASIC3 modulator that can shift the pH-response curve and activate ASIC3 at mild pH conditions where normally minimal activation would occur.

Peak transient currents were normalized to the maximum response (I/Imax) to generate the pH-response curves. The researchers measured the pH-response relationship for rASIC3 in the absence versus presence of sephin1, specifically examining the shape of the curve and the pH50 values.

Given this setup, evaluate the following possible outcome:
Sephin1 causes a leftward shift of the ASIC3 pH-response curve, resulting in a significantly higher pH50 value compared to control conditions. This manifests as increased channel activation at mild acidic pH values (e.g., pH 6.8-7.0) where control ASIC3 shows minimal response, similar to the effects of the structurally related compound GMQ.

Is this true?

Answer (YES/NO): NO